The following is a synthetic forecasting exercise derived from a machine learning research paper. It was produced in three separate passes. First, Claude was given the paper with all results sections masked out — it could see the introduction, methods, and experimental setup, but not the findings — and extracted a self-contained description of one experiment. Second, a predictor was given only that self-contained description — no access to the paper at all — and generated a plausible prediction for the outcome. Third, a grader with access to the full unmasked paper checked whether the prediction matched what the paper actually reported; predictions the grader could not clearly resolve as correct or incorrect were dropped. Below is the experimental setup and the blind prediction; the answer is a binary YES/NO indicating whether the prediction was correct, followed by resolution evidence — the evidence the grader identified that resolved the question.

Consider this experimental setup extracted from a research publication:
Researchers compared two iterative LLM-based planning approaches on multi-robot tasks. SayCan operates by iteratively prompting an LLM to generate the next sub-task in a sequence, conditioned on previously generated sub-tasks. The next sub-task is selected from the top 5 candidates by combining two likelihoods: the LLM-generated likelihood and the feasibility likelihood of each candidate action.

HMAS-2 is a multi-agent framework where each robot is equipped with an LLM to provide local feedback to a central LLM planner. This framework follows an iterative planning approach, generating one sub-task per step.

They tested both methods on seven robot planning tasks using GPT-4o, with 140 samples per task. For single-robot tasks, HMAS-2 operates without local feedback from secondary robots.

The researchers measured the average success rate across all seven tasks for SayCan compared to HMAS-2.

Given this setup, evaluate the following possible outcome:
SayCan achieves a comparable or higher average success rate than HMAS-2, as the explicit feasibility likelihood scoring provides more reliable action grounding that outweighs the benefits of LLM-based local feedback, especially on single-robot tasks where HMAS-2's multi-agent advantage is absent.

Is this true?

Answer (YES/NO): NO